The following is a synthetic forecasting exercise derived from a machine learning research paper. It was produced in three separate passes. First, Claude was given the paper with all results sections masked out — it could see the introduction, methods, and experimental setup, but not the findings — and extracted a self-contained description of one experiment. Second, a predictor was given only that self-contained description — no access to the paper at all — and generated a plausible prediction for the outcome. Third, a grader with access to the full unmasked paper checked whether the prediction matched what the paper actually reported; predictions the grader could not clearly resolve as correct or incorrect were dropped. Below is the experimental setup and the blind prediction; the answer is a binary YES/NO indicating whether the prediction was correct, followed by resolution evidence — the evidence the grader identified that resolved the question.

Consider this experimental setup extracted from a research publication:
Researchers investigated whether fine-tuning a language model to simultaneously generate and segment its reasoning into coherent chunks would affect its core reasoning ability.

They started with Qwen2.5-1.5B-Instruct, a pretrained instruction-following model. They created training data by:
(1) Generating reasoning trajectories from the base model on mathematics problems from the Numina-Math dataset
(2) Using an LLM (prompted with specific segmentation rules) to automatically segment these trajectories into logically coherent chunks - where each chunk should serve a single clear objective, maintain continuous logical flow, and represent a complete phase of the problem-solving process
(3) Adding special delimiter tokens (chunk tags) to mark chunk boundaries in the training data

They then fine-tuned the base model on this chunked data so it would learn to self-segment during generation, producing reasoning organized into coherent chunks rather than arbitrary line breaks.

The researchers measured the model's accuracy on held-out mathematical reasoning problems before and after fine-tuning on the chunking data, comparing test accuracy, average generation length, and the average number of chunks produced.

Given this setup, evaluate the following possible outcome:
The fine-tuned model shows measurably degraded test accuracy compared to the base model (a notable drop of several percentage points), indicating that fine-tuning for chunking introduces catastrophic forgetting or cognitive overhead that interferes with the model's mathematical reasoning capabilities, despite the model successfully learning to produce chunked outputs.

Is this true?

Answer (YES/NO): NO